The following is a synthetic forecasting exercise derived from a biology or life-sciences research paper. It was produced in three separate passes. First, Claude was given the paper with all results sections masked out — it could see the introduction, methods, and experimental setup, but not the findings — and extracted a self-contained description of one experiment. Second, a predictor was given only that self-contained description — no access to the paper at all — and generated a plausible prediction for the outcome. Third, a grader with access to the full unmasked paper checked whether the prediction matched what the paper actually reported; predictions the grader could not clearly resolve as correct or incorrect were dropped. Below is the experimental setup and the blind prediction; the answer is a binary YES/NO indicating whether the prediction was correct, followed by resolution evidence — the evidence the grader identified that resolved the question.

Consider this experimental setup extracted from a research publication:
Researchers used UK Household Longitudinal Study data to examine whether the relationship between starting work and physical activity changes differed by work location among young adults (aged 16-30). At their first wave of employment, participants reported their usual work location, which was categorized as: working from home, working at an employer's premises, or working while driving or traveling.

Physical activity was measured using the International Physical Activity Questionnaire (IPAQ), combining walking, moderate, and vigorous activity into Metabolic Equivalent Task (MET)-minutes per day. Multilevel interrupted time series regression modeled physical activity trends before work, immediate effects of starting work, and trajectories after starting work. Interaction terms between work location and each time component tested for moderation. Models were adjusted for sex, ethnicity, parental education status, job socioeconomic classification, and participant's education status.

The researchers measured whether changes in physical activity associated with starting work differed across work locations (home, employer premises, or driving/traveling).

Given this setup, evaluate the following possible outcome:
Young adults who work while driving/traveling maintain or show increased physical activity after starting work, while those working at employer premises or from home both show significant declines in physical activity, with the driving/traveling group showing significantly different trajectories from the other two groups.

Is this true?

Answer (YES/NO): NO